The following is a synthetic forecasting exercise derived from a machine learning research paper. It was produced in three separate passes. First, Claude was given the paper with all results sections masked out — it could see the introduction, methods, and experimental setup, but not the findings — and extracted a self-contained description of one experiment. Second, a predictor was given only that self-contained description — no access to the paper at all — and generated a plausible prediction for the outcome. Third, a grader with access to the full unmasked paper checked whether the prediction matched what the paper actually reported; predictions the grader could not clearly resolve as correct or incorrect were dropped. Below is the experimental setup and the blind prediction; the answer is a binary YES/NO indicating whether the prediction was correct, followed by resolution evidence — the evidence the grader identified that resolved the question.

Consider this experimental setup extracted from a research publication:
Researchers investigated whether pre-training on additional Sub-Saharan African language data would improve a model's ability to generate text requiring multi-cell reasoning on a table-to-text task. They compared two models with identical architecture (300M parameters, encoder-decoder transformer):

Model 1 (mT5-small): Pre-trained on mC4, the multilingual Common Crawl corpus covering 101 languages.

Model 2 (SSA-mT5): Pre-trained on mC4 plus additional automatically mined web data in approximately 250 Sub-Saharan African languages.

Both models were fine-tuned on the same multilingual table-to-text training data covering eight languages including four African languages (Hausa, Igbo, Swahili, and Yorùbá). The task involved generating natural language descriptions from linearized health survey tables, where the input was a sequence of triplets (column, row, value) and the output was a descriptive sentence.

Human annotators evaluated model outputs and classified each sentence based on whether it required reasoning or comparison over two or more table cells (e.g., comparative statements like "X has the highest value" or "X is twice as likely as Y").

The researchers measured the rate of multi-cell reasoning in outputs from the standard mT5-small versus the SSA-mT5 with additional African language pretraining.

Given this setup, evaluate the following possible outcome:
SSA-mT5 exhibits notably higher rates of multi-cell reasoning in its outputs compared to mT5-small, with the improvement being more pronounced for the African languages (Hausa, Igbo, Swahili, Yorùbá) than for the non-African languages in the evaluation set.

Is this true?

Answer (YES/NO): NO